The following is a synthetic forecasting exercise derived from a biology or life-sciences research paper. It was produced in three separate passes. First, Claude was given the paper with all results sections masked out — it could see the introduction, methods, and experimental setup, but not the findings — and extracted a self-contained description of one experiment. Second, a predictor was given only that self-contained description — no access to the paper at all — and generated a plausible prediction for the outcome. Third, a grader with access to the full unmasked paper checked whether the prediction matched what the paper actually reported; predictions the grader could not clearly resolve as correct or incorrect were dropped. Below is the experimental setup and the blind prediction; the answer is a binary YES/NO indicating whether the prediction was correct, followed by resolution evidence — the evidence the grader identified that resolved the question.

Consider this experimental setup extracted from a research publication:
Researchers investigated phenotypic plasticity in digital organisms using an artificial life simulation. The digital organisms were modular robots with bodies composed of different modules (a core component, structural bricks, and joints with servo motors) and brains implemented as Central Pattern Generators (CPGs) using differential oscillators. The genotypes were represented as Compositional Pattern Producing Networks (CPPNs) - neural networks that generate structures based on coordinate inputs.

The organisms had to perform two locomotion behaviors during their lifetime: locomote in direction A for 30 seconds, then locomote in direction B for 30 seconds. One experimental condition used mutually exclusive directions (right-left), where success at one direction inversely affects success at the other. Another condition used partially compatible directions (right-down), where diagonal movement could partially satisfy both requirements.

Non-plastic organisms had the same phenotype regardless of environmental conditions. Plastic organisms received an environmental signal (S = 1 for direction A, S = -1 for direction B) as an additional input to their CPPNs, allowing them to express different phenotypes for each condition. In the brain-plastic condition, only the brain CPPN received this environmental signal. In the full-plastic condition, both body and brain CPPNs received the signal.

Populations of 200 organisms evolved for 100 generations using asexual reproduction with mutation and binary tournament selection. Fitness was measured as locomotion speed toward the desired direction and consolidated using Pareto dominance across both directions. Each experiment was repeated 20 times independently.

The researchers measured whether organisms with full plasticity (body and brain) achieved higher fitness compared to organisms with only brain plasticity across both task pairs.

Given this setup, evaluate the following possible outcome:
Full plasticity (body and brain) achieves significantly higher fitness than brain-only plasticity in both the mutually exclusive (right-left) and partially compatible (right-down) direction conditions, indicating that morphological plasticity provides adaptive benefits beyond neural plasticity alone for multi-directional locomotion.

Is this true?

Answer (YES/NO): NO